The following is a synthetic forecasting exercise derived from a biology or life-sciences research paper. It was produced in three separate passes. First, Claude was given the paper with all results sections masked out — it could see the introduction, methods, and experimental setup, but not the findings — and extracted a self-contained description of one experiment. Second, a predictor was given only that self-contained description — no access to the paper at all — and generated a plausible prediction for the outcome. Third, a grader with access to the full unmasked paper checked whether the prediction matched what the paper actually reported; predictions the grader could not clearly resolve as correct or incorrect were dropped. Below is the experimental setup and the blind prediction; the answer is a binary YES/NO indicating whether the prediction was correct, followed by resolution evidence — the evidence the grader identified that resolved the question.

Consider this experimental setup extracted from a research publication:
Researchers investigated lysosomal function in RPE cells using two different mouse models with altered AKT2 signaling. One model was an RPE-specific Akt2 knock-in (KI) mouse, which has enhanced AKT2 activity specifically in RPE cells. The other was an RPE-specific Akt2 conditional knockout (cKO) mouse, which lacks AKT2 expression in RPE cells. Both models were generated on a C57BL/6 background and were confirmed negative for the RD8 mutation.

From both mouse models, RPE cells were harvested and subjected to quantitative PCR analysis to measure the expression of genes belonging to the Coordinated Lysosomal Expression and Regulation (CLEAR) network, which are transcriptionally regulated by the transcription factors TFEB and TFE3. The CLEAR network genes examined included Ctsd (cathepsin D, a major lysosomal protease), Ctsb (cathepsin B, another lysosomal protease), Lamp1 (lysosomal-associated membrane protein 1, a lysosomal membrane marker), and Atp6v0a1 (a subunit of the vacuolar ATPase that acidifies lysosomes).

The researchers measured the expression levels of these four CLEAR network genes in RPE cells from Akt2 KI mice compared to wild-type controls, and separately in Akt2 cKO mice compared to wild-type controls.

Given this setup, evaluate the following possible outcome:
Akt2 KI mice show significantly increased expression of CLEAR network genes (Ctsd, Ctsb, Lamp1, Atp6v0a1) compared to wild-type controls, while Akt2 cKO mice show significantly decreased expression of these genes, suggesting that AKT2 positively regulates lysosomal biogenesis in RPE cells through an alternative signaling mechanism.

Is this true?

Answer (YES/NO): NO